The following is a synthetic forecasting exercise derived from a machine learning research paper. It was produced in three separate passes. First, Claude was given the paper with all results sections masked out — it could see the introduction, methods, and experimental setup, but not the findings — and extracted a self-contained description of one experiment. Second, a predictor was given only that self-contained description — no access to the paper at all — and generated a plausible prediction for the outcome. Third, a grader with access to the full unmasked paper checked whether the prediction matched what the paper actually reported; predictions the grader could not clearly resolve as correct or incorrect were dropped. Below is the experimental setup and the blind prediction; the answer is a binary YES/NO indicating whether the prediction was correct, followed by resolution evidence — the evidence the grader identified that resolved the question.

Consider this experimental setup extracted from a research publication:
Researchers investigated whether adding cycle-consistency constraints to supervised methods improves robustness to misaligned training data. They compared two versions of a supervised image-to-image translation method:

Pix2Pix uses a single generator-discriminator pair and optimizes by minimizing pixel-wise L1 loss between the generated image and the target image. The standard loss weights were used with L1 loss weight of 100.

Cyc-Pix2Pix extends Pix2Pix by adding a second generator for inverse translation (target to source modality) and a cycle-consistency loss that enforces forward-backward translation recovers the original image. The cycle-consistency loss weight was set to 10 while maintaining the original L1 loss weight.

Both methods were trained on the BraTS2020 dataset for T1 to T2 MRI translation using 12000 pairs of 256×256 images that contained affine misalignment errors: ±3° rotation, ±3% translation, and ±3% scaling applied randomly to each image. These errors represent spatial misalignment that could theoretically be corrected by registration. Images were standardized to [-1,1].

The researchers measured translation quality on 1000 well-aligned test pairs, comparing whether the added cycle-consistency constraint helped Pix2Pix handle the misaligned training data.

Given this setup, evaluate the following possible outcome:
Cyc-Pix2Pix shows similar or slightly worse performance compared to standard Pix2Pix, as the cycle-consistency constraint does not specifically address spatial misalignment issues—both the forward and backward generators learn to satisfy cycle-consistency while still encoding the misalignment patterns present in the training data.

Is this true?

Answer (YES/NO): NO